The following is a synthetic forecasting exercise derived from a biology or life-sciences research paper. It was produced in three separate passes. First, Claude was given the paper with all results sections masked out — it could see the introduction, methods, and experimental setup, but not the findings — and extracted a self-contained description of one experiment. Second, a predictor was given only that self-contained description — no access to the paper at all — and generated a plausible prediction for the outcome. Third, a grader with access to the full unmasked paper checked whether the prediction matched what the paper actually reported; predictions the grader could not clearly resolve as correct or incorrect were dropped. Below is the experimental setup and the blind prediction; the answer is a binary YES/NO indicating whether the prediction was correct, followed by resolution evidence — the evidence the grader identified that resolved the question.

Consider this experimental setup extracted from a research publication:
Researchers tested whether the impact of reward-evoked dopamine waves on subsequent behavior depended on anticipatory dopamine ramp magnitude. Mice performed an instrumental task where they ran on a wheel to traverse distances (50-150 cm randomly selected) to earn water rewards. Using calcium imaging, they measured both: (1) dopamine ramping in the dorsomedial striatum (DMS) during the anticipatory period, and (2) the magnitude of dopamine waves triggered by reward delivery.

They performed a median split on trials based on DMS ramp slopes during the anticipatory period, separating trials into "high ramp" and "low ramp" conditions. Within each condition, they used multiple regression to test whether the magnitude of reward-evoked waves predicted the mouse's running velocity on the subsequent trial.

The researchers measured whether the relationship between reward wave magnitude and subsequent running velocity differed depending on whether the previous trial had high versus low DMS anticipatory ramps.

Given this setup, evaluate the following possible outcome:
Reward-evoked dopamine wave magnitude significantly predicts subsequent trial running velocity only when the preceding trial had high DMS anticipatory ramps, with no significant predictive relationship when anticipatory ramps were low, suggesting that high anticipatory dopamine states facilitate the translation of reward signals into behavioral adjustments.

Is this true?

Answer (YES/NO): YES